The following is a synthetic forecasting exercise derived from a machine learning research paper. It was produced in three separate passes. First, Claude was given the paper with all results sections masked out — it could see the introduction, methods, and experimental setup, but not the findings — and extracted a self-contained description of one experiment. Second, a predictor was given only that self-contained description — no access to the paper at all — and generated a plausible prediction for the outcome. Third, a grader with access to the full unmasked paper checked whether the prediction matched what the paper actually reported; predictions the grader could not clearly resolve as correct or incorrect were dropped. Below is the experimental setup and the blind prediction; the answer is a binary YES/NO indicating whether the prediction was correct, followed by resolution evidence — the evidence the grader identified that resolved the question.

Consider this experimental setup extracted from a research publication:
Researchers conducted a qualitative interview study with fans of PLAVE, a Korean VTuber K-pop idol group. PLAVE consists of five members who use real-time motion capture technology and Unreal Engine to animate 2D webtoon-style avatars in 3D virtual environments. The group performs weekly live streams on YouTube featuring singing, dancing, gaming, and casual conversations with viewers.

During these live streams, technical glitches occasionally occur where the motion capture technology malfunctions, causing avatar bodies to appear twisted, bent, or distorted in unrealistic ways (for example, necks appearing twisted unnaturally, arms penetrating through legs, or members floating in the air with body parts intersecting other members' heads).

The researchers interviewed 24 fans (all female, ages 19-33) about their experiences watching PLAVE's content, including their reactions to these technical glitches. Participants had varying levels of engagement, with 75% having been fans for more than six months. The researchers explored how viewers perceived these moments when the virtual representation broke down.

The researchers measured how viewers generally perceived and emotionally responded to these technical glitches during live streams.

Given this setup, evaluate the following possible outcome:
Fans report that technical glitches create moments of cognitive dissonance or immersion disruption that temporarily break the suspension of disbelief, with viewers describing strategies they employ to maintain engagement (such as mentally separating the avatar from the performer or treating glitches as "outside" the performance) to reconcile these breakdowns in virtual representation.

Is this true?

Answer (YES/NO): NO